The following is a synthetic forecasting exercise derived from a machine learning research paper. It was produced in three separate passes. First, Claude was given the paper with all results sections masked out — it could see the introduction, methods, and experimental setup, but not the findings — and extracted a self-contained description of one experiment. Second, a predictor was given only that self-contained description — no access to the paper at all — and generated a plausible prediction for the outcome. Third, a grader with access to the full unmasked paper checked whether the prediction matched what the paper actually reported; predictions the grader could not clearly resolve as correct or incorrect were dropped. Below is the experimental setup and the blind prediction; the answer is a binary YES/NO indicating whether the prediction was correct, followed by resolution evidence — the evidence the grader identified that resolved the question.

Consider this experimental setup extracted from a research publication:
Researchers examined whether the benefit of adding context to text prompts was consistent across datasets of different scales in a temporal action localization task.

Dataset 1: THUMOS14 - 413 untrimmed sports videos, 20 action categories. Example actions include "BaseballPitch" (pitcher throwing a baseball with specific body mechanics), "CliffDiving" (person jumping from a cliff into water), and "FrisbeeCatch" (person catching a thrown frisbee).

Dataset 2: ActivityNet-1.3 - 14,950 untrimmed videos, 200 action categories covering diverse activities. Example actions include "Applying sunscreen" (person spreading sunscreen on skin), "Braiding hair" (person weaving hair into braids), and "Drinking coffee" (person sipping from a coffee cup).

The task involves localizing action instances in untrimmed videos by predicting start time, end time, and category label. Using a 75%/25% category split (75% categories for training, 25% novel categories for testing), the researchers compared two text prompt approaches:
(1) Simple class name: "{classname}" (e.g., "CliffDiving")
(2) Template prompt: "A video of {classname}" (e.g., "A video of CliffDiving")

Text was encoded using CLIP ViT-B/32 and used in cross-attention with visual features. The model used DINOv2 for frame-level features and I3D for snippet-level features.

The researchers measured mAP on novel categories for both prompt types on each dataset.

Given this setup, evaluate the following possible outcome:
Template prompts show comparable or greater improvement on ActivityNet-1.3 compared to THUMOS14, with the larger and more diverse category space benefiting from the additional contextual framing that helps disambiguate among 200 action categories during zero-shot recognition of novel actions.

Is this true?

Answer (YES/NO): NO